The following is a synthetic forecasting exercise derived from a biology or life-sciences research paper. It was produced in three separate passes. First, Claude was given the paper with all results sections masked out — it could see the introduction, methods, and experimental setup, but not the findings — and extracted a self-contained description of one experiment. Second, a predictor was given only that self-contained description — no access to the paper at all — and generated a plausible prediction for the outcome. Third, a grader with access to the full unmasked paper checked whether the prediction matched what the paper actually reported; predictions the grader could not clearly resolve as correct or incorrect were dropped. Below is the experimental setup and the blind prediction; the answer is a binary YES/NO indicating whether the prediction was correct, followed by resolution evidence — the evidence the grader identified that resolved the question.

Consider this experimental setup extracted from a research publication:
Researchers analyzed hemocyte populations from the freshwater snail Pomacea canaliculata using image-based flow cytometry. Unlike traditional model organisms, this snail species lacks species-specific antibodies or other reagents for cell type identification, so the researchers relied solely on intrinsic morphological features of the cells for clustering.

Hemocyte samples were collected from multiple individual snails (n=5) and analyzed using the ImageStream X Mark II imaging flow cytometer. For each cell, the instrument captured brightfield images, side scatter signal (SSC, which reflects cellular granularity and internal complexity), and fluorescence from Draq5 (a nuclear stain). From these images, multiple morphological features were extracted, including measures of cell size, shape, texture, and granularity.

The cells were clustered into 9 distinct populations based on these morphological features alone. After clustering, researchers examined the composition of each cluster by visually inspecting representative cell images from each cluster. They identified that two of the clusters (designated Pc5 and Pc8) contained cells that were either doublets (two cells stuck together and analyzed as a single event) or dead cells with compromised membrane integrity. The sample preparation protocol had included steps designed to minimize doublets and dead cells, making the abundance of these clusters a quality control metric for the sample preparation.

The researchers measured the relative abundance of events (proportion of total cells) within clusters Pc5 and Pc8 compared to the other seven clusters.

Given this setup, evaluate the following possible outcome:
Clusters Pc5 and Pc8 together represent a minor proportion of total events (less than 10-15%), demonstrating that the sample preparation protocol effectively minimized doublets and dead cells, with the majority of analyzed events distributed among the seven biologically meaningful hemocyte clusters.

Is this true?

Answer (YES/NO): YES